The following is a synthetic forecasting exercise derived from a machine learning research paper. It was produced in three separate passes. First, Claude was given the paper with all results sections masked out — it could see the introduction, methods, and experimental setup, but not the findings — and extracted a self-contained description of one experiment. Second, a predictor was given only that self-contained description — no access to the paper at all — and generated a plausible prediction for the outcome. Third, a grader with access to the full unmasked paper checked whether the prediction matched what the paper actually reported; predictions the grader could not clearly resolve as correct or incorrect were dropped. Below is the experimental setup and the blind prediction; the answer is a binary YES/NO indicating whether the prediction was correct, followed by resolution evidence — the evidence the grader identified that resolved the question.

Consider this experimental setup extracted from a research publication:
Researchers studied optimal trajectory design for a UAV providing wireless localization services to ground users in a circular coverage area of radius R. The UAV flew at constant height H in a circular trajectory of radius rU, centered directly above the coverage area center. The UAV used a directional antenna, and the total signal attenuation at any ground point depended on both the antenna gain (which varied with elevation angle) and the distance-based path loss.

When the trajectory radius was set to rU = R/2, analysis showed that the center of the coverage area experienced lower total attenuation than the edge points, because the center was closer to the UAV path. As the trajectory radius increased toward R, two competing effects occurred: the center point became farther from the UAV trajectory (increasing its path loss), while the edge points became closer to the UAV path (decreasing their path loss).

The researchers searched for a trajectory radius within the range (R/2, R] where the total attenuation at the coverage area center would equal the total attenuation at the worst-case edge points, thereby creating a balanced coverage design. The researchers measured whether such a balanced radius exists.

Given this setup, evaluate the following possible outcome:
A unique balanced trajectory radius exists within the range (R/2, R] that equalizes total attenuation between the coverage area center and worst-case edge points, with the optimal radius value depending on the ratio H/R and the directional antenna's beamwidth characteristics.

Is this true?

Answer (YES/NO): YES